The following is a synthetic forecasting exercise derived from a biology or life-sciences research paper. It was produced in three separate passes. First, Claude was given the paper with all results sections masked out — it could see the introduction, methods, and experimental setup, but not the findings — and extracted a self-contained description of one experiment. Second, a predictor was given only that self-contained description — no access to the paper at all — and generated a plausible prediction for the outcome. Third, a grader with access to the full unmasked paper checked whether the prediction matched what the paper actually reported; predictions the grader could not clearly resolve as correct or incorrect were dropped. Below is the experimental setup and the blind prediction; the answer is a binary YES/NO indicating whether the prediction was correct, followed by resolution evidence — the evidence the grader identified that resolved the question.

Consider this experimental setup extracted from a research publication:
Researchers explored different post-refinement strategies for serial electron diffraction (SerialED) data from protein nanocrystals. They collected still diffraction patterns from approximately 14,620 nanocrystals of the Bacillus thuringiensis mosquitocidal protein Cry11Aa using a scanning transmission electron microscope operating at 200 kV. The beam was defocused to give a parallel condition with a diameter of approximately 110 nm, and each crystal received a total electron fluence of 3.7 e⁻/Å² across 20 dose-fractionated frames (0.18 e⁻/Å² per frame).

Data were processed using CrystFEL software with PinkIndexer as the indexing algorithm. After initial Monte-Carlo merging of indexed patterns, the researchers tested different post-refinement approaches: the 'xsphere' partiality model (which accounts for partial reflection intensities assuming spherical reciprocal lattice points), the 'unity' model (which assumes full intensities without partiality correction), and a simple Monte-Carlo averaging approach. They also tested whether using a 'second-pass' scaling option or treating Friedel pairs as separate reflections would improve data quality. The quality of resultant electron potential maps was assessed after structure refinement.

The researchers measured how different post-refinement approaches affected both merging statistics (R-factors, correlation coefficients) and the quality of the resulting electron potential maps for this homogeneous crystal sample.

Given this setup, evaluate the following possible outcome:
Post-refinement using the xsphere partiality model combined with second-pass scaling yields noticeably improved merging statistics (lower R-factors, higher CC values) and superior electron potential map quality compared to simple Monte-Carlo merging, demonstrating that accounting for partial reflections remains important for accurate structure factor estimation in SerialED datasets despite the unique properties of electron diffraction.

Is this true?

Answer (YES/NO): NO